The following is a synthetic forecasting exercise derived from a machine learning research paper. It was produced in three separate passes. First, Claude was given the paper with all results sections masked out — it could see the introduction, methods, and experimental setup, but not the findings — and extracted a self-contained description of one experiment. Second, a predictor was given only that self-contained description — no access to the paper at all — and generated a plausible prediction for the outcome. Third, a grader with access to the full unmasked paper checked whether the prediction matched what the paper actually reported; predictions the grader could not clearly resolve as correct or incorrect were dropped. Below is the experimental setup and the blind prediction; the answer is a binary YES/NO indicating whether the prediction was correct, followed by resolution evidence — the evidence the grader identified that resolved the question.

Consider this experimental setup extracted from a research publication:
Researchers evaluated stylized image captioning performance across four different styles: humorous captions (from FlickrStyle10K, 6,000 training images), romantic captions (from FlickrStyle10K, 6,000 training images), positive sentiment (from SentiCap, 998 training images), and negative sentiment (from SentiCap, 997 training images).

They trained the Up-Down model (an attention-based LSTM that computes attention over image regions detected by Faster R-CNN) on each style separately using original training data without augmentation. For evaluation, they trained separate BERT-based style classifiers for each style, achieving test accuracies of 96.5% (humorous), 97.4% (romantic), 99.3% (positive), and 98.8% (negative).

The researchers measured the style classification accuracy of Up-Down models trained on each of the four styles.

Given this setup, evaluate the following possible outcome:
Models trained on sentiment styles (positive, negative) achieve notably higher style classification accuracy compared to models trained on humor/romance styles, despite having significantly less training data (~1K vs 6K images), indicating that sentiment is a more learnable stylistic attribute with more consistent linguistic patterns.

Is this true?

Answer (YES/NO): YES